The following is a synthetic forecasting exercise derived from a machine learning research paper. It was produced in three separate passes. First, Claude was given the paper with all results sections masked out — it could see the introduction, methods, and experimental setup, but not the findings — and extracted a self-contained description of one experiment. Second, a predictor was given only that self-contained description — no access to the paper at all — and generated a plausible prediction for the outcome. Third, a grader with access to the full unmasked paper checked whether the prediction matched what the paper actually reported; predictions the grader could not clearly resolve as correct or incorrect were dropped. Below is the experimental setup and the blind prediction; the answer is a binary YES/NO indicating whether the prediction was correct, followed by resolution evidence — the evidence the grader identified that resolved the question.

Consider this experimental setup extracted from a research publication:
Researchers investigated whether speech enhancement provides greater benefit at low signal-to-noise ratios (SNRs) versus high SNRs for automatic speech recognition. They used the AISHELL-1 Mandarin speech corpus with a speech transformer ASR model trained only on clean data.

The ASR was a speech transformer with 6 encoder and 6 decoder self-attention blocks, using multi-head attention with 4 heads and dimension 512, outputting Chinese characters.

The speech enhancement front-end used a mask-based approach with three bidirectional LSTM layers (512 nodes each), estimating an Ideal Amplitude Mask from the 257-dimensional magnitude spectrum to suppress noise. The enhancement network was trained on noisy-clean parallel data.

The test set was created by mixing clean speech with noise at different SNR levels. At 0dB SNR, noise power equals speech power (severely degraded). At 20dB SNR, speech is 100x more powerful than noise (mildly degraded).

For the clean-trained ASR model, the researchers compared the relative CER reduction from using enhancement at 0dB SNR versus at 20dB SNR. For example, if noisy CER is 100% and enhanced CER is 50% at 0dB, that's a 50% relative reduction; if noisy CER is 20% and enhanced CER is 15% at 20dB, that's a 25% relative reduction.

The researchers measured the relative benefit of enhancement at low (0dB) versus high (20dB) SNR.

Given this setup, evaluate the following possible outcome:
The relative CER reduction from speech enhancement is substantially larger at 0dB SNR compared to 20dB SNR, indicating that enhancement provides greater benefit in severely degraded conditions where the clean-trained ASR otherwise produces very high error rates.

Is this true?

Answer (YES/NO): YES